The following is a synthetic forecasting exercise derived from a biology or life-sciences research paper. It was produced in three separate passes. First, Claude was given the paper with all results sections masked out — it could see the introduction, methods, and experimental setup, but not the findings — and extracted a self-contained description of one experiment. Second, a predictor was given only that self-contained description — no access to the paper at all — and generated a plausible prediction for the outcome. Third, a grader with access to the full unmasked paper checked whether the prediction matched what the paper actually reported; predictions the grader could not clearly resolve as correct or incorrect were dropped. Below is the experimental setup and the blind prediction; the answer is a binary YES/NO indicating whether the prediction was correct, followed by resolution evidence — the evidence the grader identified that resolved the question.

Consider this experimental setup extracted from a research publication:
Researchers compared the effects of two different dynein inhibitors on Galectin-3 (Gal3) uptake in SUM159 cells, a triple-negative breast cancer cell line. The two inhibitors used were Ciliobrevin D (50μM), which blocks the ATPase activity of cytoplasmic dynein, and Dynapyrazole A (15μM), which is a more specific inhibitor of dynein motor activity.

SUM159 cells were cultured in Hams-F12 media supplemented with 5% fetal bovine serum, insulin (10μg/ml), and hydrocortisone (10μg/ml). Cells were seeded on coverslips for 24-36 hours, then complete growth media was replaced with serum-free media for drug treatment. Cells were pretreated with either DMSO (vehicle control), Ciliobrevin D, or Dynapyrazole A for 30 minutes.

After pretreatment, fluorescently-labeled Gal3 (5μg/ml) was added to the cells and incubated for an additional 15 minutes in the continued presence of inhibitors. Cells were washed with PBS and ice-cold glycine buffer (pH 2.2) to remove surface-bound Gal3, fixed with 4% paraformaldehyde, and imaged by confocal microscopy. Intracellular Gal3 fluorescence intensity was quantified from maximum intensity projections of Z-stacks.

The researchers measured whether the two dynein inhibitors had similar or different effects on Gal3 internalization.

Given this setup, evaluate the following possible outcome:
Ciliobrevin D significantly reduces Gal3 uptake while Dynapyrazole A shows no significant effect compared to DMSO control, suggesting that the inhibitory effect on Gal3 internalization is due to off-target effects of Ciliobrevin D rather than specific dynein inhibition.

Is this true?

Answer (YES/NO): NO